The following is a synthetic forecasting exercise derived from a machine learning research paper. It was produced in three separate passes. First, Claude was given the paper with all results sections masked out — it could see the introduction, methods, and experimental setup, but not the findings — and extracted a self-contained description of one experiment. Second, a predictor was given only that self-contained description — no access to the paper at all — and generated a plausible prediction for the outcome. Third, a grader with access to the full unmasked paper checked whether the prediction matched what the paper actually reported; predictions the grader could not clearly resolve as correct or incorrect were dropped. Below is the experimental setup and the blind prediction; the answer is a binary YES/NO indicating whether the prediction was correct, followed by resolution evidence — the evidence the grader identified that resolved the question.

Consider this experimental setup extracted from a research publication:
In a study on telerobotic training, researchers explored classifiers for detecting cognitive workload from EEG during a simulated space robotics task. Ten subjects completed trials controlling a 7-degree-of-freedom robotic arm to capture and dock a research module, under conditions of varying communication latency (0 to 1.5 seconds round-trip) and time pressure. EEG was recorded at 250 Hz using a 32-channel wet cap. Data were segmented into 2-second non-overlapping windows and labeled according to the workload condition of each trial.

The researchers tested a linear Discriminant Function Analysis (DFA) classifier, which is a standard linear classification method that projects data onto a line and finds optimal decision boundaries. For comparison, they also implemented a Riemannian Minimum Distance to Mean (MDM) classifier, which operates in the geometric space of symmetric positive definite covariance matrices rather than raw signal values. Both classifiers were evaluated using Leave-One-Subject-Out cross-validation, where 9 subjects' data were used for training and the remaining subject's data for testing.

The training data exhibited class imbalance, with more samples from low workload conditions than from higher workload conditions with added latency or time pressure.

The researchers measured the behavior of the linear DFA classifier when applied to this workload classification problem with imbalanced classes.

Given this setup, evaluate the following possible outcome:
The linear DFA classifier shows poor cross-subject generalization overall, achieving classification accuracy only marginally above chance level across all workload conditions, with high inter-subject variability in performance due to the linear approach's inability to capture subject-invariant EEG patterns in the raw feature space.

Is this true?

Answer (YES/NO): NO